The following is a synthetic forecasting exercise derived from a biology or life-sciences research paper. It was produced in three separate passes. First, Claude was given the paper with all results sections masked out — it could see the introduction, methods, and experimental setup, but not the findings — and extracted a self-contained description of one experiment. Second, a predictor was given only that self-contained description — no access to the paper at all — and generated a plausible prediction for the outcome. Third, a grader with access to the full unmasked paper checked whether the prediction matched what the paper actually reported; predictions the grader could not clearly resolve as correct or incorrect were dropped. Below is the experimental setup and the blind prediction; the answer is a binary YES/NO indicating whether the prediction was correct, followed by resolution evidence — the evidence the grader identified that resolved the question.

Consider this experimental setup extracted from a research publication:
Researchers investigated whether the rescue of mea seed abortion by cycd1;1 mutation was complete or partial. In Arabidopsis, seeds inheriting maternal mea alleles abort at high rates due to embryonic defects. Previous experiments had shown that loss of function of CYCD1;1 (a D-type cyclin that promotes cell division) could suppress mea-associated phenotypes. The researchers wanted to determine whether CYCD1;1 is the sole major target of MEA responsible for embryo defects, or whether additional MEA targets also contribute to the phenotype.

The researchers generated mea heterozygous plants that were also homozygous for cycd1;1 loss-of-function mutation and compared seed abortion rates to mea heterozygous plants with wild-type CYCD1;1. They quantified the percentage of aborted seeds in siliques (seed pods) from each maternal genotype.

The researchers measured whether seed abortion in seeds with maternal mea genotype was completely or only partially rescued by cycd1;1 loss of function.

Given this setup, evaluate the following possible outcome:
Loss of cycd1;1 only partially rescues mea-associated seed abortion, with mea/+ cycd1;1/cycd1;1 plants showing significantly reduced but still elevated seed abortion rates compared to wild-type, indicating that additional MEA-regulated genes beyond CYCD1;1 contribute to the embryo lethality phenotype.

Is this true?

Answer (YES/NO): YES